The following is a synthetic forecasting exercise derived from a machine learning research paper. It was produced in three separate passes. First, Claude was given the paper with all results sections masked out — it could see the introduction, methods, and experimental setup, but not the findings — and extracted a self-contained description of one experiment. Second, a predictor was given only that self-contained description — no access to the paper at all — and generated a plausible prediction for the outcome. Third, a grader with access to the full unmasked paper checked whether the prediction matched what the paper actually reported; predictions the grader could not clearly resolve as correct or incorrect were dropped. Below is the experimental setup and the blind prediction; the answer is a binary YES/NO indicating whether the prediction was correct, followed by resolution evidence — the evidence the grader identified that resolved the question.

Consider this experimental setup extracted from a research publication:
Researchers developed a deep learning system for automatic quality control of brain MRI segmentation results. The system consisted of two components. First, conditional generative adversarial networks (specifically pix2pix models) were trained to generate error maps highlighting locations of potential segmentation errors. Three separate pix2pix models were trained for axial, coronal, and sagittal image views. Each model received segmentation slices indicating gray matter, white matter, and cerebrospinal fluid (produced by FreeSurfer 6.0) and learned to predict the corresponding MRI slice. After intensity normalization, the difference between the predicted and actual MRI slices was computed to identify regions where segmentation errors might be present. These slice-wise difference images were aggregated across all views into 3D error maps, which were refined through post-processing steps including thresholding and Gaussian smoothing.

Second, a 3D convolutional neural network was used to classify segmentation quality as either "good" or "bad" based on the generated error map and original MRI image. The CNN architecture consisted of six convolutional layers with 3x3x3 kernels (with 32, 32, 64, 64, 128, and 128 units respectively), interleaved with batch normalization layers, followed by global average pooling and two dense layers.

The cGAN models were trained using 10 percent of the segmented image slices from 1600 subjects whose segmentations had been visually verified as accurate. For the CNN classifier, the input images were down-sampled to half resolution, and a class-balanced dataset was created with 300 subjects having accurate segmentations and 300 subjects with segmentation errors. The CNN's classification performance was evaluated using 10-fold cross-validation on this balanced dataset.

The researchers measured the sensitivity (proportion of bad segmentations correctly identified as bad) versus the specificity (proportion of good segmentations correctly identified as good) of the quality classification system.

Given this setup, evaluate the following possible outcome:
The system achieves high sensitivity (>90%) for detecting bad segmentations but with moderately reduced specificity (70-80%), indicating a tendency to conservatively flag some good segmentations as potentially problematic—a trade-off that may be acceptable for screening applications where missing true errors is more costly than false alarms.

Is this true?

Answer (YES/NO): NO